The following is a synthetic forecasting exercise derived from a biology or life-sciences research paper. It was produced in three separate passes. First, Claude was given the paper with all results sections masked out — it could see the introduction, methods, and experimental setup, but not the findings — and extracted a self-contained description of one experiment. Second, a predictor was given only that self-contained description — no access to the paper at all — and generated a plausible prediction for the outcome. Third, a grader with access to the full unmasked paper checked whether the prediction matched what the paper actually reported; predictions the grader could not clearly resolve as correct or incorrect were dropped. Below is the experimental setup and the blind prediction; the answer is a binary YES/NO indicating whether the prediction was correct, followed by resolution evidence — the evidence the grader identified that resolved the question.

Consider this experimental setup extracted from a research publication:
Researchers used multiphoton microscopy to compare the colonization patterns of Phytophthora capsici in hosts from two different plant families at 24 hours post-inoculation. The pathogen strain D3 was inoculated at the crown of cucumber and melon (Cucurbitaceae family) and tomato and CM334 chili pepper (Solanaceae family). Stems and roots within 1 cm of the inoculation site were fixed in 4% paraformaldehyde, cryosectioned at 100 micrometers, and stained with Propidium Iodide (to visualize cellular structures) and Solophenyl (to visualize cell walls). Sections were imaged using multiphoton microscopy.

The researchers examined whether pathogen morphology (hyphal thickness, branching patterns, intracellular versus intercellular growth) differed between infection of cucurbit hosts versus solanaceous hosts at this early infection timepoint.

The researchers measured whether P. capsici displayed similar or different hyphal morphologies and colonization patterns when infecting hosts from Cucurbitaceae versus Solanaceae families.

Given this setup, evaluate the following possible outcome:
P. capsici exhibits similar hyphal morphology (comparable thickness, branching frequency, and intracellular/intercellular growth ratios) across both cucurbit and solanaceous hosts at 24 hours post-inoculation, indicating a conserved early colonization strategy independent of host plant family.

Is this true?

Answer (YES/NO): NO